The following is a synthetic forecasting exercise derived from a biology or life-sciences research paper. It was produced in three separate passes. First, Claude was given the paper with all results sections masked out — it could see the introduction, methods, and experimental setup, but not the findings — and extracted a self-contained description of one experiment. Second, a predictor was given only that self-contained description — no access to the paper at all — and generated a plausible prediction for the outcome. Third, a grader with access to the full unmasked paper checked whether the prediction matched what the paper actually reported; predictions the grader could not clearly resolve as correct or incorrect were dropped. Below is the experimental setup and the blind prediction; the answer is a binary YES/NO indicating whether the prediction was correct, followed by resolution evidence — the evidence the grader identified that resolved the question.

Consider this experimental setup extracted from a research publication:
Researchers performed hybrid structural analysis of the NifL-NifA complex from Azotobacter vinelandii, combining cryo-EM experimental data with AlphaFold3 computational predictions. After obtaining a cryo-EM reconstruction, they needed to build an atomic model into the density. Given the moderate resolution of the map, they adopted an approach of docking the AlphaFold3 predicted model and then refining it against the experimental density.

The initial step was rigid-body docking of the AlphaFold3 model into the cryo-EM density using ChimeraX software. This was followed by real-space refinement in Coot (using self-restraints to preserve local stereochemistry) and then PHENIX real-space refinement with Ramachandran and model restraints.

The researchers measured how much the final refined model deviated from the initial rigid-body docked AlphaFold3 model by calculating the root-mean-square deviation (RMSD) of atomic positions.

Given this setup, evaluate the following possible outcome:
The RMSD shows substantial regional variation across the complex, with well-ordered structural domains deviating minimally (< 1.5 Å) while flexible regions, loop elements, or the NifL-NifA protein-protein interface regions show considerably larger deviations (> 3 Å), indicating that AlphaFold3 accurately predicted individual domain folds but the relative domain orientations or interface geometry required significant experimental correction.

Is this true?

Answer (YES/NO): NO